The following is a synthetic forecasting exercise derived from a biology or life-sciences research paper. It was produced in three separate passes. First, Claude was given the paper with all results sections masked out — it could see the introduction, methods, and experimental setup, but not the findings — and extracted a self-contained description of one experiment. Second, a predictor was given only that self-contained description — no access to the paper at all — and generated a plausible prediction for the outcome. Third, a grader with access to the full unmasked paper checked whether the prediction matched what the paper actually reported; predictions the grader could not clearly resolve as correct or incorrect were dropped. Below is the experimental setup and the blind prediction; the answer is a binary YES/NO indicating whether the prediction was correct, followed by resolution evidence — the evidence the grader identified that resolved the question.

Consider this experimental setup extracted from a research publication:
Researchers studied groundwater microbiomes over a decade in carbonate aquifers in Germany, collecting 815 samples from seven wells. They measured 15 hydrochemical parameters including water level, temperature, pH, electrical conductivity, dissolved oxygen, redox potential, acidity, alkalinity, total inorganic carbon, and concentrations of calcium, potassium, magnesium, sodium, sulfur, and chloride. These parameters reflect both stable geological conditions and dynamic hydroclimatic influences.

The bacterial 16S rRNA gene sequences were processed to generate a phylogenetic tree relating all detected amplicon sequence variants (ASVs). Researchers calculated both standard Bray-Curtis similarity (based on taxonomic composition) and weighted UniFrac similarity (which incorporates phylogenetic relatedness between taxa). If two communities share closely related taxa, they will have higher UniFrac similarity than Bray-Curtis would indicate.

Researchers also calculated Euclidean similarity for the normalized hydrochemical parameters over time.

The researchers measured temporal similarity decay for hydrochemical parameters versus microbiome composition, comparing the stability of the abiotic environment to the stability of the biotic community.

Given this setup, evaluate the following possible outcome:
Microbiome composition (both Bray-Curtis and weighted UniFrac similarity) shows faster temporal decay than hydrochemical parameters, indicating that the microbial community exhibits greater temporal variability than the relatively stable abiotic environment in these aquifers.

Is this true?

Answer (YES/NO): YES